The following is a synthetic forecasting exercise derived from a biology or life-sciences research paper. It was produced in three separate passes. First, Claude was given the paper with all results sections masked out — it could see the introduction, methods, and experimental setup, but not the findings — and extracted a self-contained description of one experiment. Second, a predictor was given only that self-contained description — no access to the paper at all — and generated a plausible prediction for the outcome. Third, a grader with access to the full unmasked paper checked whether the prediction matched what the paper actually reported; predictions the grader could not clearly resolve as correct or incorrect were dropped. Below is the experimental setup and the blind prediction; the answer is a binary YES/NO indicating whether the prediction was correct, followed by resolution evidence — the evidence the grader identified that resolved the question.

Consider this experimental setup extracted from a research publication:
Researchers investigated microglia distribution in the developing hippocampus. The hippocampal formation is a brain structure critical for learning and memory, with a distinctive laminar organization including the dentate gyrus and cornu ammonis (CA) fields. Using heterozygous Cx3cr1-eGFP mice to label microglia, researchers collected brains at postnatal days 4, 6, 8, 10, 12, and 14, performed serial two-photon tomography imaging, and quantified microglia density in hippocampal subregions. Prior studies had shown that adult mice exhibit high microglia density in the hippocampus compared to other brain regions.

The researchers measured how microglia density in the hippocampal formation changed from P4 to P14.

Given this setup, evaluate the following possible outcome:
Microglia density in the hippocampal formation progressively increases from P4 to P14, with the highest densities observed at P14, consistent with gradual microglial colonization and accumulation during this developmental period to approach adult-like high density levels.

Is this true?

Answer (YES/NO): YES